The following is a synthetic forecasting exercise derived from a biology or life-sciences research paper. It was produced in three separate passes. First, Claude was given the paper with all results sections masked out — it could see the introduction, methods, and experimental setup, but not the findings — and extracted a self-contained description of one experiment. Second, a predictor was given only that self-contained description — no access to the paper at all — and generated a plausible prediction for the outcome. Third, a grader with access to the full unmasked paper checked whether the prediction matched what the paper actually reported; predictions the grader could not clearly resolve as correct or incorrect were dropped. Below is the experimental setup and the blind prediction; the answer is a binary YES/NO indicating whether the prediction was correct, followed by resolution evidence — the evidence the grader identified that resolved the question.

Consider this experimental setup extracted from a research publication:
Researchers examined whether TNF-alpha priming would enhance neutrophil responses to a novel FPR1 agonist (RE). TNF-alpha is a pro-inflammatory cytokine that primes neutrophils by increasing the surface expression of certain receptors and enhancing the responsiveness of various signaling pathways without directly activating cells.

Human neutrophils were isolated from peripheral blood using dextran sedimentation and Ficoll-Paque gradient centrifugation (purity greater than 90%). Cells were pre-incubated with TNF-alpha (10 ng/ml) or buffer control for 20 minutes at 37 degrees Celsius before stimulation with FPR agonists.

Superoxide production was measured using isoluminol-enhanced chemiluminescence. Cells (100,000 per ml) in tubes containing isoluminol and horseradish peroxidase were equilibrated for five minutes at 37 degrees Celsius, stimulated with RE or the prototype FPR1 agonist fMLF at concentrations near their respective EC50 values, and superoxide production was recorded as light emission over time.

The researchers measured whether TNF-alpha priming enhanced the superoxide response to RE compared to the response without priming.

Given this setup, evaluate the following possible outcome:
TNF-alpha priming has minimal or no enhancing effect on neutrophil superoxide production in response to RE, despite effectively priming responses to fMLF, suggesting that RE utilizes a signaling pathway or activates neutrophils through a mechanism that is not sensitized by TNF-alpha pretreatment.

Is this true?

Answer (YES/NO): NO